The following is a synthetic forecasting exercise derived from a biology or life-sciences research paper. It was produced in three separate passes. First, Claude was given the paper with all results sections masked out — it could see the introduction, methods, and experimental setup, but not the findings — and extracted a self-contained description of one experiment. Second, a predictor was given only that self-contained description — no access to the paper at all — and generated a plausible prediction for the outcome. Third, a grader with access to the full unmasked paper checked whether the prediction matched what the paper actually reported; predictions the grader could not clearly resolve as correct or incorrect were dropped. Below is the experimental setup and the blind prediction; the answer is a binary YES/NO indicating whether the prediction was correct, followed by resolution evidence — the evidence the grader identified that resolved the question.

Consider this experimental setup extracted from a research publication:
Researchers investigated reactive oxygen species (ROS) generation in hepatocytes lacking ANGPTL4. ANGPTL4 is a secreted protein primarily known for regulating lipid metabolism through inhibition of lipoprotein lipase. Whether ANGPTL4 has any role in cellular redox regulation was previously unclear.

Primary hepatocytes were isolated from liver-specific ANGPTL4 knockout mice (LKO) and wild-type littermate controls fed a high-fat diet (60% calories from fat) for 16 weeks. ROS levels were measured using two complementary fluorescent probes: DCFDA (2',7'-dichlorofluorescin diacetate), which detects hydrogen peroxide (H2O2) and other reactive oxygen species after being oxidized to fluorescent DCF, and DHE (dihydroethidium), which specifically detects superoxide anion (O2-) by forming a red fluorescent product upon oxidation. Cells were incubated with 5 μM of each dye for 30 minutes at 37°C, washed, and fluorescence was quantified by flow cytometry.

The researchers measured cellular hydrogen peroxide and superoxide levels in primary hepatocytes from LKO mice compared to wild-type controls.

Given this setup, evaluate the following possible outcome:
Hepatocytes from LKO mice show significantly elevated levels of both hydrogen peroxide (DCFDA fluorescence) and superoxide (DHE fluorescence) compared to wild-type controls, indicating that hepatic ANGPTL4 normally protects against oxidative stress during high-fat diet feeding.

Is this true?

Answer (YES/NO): YES